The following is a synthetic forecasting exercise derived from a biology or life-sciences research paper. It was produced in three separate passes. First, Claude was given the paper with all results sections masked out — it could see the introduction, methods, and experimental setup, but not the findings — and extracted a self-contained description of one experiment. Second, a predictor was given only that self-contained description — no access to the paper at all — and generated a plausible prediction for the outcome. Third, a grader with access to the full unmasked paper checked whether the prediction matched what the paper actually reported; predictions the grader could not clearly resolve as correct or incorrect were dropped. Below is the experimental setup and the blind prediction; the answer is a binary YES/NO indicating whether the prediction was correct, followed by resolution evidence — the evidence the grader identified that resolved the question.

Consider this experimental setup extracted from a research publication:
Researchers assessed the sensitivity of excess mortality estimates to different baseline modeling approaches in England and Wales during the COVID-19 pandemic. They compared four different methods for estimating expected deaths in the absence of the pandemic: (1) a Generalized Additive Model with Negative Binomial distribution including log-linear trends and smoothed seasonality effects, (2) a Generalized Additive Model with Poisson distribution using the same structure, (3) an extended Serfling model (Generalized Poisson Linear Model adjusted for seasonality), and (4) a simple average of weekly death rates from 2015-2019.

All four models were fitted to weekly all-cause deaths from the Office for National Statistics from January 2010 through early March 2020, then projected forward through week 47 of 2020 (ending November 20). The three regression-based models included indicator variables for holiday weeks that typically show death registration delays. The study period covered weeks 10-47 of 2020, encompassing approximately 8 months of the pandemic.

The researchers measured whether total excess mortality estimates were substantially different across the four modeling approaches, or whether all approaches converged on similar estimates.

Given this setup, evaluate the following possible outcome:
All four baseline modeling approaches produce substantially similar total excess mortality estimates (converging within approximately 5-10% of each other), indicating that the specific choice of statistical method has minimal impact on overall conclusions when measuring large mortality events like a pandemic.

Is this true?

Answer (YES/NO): NO